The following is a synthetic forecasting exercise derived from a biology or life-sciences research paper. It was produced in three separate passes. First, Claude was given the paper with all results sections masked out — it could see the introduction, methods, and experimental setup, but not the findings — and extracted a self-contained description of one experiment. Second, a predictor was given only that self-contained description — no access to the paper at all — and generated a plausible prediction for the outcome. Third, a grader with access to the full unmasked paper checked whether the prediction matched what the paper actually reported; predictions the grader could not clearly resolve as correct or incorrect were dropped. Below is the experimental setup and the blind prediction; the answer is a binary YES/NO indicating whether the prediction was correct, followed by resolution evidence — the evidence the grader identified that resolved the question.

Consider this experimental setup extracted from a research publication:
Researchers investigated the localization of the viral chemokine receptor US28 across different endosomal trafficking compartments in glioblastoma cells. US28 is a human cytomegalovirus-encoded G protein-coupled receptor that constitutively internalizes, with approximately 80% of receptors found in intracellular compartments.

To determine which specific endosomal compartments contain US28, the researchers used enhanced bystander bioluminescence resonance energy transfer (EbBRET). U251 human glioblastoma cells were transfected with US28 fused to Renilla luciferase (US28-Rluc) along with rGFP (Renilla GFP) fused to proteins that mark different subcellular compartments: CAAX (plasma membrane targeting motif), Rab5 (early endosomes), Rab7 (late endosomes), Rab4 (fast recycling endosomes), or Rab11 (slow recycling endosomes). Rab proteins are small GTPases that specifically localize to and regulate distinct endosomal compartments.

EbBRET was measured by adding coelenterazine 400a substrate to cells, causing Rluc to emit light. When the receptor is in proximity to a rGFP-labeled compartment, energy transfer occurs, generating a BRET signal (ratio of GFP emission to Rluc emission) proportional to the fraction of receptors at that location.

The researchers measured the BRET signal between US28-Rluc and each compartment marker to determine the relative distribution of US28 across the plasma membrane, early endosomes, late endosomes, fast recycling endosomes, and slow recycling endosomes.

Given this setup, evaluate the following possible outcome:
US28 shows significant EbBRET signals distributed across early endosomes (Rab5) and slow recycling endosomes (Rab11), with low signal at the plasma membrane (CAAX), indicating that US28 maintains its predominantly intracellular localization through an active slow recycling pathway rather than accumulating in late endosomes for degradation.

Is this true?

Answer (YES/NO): NO